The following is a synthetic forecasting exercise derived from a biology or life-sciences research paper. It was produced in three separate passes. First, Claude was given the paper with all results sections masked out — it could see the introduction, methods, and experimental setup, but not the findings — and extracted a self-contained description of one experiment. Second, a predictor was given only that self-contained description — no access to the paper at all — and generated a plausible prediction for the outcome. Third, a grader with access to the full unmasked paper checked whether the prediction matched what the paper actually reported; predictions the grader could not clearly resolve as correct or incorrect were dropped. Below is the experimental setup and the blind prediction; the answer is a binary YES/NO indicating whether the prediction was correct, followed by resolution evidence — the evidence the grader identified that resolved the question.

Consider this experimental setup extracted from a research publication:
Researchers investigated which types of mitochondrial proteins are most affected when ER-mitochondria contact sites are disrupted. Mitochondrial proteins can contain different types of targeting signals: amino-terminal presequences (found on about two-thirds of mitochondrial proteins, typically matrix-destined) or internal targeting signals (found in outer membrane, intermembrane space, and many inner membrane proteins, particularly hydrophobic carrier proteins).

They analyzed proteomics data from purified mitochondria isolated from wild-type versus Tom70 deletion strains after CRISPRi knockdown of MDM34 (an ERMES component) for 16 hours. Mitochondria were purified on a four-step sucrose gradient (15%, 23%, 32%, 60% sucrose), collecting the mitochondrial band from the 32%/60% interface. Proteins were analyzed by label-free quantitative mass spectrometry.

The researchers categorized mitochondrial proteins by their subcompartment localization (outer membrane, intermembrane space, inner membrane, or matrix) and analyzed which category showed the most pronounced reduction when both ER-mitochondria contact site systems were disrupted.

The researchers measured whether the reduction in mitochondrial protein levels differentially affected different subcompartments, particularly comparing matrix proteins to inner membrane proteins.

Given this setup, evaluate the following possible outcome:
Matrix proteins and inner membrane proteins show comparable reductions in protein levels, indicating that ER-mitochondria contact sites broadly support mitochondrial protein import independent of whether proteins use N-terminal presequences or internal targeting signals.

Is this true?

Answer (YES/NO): NO